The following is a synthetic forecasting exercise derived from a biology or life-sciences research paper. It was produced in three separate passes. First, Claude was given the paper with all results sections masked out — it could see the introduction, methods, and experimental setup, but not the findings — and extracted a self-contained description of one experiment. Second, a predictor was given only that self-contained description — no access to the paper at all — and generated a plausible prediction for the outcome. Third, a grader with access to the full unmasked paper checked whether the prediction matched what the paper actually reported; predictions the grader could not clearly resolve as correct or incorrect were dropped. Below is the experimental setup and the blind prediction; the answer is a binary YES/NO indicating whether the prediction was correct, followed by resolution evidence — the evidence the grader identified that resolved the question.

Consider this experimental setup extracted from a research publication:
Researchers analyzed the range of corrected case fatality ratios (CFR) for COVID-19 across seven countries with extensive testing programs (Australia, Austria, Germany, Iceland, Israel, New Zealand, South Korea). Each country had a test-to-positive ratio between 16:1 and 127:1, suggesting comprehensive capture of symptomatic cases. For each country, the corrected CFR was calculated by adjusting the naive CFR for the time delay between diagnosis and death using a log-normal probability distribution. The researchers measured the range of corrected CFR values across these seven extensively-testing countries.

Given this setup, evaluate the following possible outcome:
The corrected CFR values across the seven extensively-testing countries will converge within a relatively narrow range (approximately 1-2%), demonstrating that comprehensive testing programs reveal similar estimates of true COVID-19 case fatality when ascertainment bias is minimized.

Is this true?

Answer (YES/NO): NO